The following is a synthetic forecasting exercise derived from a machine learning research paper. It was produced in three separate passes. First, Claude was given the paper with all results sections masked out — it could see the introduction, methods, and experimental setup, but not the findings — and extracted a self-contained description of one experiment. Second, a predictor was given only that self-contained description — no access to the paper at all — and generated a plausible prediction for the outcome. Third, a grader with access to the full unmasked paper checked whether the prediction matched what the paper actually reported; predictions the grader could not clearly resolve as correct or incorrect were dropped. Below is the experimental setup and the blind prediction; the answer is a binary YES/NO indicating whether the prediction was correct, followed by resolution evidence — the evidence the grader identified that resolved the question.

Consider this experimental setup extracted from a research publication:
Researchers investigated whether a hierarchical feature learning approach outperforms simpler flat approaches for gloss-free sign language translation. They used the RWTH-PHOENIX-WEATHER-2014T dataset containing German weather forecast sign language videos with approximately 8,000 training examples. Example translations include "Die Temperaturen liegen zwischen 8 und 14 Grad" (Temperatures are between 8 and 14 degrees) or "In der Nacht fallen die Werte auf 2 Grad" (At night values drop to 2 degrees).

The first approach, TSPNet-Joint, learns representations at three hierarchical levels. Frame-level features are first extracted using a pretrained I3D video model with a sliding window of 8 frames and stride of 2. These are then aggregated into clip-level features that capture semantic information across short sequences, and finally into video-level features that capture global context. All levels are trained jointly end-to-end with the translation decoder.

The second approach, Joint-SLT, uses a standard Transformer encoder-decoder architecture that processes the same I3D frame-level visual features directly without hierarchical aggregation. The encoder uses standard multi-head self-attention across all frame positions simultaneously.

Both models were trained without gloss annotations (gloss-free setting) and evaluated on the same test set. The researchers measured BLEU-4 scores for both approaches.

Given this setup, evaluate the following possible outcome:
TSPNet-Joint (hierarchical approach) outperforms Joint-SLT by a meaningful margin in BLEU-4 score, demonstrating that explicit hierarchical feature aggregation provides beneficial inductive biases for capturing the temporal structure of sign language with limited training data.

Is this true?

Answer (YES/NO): YES